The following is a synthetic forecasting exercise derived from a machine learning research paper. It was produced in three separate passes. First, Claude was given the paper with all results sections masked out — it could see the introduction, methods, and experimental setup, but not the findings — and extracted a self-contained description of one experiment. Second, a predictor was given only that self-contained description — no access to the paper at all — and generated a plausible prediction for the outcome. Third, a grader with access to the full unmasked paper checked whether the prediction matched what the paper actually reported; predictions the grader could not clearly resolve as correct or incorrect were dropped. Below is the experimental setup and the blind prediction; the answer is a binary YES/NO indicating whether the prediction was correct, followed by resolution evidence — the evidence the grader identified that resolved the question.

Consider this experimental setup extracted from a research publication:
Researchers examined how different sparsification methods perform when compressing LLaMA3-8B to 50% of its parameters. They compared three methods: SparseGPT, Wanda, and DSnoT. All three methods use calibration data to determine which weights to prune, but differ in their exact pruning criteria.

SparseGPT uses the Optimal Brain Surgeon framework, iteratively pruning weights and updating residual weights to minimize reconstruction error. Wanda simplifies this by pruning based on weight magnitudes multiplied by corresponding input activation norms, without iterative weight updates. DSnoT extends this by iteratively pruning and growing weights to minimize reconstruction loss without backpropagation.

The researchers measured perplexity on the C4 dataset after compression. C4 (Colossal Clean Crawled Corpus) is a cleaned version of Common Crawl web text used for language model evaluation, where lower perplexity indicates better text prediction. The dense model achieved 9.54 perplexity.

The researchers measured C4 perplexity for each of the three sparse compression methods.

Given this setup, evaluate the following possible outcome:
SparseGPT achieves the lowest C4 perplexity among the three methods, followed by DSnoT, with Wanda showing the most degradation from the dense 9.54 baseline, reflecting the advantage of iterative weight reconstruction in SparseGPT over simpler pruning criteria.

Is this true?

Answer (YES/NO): YES